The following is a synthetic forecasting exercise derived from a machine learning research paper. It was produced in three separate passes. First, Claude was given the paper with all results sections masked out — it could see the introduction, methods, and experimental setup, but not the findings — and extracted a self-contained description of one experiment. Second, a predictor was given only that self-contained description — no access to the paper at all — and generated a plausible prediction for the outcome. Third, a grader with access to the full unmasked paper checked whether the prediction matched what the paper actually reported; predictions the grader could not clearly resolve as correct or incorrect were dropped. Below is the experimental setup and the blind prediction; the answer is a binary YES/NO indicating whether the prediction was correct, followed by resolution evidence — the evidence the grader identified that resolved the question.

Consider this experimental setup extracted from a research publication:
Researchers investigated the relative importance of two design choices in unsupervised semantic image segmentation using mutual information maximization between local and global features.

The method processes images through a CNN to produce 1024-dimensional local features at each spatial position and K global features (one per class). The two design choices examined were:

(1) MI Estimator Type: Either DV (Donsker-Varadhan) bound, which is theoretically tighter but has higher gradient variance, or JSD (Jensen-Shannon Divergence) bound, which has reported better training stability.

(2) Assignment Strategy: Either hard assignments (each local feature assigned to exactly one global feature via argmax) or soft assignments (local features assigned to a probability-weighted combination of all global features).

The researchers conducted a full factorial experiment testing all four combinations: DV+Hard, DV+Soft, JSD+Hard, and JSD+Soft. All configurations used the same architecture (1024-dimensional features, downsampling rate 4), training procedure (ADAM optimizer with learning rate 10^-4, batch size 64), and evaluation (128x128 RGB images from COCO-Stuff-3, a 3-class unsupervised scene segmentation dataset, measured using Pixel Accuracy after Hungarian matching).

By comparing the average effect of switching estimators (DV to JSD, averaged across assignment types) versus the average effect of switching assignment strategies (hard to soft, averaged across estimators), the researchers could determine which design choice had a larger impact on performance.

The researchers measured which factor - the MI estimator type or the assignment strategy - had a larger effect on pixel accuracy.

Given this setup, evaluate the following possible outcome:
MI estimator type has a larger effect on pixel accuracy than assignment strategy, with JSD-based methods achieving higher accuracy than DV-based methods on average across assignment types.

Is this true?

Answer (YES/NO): YES